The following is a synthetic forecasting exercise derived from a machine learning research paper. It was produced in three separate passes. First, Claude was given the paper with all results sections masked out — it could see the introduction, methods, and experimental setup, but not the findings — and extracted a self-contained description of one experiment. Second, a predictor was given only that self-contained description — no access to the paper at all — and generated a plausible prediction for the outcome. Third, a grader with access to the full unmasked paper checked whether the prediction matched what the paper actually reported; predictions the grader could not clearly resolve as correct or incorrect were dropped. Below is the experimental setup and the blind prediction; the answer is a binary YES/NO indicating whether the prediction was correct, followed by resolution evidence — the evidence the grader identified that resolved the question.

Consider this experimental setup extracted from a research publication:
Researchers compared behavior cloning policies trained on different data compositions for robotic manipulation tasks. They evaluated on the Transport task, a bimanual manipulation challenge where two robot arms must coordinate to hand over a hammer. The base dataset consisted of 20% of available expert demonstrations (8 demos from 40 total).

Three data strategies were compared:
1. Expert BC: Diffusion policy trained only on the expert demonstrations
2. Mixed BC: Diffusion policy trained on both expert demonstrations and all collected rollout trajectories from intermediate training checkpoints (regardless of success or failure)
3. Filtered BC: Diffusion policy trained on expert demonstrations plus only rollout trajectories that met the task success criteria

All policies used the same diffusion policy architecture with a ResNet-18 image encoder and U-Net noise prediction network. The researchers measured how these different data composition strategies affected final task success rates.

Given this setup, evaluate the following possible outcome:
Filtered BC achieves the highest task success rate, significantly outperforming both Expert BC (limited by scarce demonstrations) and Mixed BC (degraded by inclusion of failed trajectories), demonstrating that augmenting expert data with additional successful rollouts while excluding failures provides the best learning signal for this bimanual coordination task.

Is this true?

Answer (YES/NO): YES